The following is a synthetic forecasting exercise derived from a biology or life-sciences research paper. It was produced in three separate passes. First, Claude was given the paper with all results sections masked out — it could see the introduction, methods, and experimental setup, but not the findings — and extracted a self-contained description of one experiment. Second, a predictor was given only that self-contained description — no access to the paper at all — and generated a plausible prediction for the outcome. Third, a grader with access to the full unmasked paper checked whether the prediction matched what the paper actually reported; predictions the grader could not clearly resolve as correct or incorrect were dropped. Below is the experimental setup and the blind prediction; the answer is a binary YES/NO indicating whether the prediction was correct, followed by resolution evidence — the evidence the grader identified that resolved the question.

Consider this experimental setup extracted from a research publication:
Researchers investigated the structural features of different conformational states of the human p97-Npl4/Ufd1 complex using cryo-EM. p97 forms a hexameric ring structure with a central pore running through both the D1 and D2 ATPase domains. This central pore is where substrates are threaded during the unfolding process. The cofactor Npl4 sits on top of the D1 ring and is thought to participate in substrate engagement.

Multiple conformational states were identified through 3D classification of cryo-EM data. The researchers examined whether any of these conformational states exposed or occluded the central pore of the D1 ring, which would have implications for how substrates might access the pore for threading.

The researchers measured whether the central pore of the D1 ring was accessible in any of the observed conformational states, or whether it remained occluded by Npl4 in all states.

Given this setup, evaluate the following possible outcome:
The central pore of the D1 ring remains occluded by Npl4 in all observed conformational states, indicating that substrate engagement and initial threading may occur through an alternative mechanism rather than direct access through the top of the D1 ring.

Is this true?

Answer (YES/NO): NO